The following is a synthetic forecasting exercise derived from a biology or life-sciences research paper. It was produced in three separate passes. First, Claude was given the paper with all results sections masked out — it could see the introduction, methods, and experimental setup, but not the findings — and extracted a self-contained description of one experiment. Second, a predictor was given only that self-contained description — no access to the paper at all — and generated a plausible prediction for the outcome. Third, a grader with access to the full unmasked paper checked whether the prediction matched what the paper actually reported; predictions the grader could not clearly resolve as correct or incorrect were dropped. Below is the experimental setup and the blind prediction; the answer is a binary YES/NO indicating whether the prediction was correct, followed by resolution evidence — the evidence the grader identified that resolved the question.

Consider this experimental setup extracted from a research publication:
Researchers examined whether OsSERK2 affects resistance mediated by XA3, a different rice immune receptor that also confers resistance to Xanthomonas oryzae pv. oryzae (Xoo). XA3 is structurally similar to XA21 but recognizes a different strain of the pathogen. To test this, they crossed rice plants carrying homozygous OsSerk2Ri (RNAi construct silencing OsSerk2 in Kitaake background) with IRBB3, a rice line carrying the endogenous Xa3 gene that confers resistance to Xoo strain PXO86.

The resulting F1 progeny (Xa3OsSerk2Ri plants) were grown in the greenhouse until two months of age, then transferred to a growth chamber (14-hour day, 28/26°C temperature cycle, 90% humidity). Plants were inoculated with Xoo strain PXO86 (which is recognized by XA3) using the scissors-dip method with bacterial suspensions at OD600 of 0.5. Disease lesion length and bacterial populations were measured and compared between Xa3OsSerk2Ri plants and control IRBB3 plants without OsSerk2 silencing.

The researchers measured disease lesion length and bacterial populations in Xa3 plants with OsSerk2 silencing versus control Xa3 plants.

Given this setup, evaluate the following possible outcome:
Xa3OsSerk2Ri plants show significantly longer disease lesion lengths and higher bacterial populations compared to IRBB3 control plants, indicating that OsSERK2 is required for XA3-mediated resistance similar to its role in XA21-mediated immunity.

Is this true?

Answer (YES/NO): YES